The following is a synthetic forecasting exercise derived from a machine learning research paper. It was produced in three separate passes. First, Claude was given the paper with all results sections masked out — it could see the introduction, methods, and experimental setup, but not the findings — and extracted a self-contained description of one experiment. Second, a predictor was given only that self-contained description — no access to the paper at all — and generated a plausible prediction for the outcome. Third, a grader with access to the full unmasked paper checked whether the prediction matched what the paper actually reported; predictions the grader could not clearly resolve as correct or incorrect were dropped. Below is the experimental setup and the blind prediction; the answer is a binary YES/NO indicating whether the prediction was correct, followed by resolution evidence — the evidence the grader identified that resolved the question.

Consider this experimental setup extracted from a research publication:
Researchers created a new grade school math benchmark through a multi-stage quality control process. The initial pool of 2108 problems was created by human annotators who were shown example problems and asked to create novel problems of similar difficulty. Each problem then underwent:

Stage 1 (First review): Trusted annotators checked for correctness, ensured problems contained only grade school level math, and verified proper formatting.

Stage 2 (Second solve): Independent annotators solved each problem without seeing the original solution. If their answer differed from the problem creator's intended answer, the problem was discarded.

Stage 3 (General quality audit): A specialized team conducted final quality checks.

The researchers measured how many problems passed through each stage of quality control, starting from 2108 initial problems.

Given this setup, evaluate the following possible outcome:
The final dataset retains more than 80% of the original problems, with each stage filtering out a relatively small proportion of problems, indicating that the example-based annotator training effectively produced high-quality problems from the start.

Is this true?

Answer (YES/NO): NO